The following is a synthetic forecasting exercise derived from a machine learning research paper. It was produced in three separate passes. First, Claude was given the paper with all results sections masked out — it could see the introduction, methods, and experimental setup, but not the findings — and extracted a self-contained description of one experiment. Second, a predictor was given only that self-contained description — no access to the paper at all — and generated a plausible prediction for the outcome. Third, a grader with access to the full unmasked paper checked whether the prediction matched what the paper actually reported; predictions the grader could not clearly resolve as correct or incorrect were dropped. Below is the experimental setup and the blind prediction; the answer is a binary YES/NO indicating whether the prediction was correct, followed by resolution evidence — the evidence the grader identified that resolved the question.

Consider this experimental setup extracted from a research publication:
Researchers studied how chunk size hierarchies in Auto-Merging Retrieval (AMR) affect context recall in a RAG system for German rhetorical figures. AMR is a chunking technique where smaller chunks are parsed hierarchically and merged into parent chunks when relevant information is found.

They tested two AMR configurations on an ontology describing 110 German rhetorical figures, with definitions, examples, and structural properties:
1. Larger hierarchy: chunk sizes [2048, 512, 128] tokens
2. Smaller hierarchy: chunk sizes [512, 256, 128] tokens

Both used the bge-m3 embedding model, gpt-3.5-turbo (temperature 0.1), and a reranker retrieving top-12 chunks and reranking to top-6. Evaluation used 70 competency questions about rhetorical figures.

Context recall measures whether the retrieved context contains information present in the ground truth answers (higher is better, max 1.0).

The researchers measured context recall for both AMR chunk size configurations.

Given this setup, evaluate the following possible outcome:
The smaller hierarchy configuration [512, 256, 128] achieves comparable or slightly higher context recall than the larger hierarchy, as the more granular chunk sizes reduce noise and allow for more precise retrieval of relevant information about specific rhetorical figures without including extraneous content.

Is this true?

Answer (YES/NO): NO